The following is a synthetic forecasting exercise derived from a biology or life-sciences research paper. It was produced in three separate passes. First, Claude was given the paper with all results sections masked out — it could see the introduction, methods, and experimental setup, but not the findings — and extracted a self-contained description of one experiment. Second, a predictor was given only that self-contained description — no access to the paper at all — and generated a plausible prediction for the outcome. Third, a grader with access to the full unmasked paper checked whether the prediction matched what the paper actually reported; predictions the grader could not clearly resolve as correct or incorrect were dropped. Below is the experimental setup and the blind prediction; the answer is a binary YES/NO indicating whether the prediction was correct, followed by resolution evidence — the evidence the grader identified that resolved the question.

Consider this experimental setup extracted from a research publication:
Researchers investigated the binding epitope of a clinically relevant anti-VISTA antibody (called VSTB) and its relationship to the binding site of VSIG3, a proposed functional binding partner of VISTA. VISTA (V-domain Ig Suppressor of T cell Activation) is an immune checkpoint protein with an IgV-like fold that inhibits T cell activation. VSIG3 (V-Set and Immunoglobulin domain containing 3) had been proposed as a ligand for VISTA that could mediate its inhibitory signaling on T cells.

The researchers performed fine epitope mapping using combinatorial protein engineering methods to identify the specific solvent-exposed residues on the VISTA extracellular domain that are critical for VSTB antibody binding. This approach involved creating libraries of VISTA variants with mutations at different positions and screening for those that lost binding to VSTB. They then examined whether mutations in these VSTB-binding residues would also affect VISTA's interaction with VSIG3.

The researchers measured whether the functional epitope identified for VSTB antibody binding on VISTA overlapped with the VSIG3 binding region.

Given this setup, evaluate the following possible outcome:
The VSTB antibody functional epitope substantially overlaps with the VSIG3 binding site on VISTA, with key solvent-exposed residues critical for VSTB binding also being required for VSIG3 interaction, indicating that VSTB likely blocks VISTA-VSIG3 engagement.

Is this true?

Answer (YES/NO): YES